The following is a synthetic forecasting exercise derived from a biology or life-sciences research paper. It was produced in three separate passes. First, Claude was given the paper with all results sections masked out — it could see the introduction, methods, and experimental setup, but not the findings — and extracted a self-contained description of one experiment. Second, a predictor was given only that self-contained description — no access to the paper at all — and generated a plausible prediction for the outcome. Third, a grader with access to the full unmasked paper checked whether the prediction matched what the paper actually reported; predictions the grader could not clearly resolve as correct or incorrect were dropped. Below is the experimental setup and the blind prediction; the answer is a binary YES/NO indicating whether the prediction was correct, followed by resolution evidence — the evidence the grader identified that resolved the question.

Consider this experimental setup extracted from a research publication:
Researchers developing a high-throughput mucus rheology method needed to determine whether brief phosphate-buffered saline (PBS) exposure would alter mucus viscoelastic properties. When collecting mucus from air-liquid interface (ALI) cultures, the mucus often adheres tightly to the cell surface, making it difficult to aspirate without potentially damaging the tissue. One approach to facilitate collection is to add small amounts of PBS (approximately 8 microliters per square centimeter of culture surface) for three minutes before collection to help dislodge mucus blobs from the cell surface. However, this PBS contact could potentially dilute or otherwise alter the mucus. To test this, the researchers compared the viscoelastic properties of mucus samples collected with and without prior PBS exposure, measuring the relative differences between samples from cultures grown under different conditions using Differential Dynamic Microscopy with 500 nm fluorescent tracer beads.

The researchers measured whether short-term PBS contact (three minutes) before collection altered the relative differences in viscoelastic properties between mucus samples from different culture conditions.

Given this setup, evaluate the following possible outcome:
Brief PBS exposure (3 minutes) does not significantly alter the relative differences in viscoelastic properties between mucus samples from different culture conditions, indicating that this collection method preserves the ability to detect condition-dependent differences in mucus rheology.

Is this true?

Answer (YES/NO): YES